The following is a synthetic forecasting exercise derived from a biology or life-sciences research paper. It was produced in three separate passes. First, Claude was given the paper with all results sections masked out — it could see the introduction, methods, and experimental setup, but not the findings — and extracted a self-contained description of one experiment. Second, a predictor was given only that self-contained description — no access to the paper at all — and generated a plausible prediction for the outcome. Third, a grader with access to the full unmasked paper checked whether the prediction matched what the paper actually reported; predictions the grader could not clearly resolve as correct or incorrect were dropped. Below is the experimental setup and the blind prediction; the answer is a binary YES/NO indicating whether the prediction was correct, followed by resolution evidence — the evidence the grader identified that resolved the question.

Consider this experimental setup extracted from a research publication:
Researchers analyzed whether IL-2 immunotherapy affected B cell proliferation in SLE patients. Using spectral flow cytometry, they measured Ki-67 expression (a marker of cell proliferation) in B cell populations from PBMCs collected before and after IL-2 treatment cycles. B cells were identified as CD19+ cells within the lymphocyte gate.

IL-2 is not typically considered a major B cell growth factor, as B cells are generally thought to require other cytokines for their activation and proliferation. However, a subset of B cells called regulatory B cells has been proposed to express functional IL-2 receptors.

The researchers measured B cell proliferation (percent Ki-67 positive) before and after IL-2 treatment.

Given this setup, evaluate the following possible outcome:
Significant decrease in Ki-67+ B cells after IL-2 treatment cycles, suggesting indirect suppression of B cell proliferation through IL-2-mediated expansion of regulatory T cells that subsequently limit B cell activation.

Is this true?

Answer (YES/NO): NO